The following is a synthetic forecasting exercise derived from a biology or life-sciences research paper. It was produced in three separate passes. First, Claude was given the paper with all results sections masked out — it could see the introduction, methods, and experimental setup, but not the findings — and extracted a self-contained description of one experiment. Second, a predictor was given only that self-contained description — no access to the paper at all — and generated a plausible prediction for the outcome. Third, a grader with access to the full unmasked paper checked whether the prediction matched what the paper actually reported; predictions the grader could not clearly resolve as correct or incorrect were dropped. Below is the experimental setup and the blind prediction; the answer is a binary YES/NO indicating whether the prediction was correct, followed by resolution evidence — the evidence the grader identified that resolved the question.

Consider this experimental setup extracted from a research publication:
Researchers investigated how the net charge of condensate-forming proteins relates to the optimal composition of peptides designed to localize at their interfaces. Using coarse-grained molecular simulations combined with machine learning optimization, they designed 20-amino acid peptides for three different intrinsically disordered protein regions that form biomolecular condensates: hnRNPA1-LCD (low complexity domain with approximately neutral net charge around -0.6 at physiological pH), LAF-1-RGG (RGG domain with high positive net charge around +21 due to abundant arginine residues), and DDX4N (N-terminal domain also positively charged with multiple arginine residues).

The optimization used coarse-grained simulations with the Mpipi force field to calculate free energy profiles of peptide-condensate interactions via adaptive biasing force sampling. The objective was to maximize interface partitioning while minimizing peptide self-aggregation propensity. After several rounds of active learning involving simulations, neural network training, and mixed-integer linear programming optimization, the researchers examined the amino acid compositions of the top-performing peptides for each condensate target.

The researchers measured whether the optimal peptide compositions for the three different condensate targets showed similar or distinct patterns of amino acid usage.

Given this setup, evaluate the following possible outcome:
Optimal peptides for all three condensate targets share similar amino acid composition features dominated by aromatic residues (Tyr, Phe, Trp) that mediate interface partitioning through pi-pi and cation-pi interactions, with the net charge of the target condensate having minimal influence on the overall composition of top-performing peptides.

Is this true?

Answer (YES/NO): NO